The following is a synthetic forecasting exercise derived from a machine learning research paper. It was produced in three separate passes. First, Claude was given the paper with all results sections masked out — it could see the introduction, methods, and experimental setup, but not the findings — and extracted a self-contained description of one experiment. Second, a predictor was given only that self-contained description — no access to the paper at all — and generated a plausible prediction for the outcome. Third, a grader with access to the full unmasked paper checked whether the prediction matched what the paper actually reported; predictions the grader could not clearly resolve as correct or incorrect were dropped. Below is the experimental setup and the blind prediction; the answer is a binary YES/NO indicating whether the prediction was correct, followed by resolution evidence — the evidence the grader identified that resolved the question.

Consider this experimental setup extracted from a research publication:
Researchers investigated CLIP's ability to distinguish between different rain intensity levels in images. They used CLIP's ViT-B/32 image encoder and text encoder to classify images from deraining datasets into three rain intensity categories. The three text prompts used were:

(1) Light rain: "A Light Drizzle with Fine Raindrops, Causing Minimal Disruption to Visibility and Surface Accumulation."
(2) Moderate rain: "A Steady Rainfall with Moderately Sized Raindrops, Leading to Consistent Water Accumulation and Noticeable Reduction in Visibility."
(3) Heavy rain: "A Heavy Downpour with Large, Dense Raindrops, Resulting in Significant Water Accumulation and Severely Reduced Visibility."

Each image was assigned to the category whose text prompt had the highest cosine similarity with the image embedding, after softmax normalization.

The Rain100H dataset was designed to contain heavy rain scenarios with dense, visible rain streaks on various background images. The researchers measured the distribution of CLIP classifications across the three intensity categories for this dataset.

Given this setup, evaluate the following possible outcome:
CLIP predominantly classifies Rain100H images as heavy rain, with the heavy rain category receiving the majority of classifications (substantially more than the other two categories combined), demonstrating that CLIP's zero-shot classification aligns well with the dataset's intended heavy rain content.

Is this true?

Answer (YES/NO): NO